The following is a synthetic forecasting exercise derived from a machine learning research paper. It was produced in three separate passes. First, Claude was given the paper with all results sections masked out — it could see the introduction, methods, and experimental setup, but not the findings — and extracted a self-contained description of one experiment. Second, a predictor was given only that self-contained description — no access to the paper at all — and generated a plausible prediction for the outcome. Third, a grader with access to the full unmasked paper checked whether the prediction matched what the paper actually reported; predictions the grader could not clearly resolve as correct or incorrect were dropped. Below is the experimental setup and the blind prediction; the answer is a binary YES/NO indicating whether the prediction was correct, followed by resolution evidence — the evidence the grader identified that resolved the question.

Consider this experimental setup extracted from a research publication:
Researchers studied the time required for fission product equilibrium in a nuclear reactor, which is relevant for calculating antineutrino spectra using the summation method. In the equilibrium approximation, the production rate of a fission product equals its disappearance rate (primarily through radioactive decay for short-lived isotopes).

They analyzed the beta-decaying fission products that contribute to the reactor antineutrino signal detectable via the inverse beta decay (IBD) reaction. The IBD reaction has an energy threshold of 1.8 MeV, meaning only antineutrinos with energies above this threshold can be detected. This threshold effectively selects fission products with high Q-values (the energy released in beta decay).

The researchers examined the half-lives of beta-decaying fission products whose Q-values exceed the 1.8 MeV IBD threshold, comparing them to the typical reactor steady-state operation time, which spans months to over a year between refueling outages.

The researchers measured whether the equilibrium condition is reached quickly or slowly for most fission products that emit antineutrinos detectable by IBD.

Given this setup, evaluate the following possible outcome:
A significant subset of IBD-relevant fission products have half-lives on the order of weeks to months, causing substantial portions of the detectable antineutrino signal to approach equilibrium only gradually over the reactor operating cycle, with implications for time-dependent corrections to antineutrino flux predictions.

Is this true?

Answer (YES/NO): NO